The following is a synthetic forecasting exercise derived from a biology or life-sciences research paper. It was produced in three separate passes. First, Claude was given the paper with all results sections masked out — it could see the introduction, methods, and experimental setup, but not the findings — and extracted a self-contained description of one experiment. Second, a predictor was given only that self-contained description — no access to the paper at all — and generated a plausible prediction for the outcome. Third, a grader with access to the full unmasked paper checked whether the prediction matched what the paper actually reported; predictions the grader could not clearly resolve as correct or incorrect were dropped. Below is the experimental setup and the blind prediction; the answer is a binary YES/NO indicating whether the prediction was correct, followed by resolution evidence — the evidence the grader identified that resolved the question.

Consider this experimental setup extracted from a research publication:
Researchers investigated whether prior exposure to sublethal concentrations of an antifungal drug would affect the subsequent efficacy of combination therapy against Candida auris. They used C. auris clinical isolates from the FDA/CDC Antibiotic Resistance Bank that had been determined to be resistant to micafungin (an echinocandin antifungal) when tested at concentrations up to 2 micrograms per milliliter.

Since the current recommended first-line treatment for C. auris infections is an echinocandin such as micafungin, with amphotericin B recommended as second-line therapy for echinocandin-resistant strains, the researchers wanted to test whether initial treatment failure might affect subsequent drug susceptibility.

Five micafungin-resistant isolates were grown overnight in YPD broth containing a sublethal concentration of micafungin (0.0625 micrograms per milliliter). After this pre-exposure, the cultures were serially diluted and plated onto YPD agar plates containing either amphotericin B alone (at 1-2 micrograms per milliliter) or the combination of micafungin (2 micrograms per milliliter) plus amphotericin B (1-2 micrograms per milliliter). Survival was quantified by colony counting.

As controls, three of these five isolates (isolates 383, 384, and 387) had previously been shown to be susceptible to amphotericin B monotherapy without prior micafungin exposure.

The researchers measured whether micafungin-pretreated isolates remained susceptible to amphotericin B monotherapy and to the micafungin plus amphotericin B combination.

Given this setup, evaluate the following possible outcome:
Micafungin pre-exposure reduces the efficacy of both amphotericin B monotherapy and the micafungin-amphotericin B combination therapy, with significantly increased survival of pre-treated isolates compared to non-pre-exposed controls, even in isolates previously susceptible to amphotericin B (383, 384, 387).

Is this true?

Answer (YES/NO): NO